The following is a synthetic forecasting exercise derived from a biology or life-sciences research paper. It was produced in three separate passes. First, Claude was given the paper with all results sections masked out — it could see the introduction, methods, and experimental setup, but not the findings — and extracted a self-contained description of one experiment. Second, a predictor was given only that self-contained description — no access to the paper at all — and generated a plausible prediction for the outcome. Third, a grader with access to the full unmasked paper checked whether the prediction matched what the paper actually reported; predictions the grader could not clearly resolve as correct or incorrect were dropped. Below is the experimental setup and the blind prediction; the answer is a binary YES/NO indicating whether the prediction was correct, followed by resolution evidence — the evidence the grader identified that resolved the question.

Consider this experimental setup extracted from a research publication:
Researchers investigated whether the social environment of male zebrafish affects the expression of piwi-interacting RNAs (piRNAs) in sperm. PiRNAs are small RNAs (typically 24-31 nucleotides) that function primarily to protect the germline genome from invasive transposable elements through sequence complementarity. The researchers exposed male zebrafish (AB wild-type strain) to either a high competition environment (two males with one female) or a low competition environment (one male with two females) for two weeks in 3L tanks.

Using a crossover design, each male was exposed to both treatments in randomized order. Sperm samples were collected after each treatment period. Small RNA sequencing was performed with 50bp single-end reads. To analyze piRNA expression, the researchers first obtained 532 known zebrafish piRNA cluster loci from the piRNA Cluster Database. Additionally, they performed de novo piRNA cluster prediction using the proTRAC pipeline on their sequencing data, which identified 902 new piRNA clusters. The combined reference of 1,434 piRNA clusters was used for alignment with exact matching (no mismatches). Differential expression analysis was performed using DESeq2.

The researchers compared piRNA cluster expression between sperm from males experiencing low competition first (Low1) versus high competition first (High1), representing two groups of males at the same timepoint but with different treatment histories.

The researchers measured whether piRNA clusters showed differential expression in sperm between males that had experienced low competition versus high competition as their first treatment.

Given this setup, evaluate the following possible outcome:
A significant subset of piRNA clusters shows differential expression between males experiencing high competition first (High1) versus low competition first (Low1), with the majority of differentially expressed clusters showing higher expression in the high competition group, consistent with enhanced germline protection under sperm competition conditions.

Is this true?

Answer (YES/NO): NO